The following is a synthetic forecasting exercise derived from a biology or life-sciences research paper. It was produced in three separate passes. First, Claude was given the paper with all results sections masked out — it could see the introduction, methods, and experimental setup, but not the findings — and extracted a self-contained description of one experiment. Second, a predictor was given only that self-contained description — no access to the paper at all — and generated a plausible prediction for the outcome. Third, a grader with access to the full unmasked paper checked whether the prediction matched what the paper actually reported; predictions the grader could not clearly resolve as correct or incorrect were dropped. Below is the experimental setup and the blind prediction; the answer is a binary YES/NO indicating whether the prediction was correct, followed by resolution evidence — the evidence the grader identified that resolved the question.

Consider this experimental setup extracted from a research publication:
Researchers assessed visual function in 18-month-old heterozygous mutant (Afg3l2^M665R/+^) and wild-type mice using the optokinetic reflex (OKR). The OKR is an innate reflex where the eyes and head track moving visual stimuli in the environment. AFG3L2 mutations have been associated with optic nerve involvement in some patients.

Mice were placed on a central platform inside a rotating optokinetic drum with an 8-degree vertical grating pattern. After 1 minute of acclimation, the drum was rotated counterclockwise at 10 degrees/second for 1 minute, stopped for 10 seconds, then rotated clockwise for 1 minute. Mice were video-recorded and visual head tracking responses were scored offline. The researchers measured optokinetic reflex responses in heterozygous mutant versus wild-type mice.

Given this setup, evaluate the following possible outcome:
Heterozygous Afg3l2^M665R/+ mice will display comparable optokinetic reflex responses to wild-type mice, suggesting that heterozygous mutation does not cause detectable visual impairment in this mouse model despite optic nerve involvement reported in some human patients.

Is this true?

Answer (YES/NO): YES